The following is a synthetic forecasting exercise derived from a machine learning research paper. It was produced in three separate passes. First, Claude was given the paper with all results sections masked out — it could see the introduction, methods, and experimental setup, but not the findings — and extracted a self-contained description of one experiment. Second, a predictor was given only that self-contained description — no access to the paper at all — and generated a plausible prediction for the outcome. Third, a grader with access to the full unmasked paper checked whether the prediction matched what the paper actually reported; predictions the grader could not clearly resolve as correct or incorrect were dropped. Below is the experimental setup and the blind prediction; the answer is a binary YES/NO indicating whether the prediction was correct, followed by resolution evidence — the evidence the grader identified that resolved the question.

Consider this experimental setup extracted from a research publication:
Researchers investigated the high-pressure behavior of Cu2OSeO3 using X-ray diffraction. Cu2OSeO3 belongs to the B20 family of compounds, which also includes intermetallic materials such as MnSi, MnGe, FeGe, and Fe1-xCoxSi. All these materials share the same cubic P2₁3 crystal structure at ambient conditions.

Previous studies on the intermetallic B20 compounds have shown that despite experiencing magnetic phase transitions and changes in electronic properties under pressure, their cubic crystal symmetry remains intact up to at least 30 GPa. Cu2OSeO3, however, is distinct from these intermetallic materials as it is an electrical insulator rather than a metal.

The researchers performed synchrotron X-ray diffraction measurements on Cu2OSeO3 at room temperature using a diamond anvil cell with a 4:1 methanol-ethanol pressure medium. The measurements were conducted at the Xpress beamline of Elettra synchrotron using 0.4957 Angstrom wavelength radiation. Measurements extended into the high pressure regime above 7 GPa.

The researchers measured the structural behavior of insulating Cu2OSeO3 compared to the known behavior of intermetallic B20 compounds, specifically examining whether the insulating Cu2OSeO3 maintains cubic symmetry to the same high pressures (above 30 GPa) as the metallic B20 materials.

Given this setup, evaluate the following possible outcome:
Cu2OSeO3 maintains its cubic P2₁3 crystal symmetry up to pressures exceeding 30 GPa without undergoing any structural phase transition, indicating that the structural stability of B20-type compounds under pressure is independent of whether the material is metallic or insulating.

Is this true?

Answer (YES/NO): NO